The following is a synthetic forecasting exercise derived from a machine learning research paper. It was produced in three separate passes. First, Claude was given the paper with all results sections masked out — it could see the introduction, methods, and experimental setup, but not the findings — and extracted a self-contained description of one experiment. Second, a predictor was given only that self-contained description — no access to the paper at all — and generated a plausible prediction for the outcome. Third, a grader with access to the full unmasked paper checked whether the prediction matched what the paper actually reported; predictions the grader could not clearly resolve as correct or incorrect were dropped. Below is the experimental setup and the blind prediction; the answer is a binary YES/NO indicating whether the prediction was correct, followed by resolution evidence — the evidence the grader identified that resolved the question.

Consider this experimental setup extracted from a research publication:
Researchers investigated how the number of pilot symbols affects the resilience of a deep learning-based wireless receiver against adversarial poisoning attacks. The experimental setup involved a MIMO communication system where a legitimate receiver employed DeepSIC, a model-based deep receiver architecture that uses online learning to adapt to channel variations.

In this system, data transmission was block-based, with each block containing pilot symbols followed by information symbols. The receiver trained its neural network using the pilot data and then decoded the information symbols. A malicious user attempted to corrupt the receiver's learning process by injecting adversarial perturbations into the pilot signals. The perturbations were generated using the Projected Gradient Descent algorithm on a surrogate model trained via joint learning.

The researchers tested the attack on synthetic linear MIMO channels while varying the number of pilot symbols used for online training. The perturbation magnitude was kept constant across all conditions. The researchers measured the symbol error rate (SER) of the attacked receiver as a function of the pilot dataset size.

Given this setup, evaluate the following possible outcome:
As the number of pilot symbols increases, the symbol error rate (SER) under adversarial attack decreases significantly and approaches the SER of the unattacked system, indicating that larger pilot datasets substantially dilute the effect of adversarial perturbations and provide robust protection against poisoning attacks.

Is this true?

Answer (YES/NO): NO